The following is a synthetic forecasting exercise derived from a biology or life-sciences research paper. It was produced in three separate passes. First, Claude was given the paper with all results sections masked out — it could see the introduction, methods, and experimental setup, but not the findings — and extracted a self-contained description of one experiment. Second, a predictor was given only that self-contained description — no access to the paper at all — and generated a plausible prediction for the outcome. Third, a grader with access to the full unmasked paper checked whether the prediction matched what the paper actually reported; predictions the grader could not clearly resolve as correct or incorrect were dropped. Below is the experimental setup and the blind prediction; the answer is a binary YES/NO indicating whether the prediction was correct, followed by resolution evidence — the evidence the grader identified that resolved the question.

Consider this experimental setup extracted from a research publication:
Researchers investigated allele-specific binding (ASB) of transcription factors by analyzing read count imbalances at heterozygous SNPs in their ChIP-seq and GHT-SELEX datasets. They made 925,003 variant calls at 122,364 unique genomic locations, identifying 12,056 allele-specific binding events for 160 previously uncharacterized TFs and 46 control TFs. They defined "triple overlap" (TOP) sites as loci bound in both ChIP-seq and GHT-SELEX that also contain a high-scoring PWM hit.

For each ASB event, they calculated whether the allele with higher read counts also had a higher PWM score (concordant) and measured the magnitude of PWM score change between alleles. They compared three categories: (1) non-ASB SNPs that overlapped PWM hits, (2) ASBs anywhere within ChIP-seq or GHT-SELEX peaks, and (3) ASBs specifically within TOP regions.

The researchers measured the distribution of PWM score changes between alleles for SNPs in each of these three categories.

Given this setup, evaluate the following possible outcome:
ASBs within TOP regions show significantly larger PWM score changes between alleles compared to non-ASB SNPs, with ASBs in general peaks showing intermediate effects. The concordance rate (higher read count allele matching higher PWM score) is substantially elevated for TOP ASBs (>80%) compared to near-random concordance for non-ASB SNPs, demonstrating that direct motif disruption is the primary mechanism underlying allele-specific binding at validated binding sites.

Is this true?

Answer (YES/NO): NO